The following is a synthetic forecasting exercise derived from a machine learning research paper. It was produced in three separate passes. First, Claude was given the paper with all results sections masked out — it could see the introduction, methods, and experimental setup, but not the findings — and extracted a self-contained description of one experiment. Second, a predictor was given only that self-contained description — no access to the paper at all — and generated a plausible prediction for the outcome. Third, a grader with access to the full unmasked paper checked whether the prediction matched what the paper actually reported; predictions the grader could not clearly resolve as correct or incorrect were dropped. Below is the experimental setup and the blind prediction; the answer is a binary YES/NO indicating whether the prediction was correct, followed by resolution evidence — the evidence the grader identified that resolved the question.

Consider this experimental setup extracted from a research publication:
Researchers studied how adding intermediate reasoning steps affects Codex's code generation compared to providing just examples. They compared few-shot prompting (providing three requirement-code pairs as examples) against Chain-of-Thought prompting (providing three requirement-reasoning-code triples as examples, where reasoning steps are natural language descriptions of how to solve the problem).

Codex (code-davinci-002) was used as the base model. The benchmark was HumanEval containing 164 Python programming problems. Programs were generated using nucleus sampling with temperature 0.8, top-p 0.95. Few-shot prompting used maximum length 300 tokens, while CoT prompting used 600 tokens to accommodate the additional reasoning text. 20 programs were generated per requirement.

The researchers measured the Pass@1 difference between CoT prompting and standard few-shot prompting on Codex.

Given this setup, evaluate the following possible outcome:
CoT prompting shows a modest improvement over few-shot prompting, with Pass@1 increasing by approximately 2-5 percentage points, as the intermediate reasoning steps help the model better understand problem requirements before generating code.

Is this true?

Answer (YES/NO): NO